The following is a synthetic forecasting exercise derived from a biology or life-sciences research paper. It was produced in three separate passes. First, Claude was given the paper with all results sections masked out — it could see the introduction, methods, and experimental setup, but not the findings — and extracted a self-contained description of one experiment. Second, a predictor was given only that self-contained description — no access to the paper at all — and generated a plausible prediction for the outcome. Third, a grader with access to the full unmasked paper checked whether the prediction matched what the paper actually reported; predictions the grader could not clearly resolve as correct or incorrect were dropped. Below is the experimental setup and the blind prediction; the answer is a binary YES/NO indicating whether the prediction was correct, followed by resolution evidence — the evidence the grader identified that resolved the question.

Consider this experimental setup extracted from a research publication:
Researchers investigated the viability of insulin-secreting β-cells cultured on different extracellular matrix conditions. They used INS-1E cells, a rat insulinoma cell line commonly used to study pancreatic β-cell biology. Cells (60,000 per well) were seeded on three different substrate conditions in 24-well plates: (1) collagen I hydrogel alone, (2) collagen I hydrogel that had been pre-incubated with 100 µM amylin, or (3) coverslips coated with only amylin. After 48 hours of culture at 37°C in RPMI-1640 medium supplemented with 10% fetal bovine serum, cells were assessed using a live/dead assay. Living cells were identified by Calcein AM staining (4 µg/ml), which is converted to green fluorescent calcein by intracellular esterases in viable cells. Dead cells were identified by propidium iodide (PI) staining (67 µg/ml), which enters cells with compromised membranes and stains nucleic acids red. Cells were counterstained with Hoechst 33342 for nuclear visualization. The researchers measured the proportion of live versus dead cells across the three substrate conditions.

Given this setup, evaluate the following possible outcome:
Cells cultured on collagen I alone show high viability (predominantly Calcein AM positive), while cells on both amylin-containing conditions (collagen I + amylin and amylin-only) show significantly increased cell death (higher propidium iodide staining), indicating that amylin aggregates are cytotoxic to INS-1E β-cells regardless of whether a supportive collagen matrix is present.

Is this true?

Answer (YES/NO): NO